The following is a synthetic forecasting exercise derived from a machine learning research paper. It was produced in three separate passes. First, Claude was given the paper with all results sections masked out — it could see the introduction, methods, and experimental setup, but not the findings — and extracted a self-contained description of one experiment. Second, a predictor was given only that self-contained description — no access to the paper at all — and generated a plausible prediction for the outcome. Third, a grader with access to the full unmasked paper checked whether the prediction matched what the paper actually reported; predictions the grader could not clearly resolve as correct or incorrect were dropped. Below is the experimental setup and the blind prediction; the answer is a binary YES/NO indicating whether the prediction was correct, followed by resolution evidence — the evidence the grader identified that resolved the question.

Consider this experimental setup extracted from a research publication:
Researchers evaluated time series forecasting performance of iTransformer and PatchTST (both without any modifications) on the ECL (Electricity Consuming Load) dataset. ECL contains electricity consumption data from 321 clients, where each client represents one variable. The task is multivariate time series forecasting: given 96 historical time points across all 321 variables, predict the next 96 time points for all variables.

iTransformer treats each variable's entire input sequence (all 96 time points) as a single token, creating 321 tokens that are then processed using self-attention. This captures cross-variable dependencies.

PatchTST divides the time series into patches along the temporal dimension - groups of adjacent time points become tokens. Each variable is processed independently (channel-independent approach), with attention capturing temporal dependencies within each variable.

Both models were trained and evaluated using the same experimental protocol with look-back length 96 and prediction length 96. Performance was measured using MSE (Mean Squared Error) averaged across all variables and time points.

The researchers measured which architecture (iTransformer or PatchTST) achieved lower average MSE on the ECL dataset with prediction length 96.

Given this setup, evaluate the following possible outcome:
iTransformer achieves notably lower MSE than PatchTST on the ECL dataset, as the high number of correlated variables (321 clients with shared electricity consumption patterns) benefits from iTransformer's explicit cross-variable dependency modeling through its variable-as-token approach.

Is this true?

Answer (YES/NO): YES